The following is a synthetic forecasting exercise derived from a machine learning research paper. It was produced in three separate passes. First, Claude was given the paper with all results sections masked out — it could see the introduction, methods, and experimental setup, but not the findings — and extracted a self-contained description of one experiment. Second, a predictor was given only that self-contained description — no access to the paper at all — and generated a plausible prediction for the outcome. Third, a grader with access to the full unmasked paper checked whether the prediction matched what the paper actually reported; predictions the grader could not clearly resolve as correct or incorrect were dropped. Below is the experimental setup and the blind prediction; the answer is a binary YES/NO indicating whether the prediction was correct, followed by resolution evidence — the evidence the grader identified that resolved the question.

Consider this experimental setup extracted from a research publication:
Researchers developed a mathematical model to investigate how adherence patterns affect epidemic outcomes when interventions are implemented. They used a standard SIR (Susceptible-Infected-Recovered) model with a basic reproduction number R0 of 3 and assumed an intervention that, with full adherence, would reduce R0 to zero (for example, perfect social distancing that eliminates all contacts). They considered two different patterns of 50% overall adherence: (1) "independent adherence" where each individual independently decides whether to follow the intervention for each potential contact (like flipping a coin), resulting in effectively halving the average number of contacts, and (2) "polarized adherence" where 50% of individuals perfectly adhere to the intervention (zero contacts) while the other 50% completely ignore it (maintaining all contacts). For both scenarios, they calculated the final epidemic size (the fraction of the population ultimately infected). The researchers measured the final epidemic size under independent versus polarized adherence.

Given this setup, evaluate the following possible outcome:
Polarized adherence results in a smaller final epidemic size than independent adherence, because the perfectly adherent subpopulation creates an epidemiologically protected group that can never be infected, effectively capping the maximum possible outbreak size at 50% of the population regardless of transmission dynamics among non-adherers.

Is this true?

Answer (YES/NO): NO